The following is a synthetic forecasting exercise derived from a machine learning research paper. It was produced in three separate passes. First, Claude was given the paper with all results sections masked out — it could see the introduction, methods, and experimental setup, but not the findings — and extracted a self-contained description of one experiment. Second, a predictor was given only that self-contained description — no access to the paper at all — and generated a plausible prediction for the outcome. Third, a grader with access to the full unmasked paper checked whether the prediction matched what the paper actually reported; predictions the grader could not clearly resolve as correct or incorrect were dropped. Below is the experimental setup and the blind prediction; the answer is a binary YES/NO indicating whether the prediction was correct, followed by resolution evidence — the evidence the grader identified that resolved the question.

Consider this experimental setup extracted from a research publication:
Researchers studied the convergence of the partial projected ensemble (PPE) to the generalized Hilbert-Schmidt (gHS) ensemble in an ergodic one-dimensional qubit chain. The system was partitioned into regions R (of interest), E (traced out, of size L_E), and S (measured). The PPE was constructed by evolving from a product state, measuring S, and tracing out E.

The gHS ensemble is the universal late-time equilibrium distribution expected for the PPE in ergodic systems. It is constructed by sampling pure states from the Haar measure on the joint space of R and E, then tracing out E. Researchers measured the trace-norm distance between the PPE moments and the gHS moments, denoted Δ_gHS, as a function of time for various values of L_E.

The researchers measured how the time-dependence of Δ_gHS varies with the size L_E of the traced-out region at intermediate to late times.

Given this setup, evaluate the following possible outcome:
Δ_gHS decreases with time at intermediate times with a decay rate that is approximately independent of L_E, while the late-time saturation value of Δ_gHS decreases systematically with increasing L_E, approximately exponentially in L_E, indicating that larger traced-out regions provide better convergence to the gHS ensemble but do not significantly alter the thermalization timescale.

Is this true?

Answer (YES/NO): NO